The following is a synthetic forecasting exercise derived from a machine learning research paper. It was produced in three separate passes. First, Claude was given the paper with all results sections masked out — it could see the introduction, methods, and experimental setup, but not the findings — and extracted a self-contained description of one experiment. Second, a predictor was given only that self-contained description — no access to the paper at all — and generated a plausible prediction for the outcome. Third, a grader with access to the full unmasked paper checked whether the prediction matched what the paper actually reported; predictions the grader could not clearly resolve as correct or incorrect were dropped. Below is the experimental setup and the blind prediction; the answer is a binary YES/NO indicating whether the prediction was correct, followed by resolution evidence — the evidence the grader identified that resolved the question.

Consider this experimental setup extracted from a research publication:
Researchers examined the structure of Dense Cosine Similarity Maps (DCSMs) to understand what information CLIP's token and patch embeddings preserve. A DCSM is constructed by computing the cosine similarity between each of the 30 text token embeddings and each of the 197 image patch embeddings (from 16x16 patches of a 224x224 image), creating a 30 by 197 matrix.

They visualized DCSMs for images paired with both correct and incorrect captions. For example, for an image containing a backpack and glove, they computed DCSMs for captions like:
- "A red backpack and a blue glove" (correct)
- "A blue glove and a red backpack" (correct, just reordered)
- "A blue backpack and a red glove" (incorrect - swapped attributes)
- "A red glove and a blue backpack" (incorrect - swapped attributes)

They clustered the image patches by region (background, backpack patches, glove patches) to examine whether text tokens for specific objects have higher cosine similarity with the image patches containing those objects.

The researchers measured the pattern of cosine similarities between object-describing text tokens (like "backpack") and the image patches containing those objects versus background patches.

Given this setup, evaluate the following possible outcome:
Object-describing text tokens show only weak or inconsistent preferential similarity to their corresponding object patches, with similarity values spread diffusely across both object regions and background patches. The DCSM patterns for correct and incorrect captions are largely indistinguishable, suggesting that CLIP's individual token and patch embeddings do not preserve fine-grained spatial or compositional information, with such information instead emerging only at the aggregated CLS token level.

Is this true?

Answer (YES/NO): NO